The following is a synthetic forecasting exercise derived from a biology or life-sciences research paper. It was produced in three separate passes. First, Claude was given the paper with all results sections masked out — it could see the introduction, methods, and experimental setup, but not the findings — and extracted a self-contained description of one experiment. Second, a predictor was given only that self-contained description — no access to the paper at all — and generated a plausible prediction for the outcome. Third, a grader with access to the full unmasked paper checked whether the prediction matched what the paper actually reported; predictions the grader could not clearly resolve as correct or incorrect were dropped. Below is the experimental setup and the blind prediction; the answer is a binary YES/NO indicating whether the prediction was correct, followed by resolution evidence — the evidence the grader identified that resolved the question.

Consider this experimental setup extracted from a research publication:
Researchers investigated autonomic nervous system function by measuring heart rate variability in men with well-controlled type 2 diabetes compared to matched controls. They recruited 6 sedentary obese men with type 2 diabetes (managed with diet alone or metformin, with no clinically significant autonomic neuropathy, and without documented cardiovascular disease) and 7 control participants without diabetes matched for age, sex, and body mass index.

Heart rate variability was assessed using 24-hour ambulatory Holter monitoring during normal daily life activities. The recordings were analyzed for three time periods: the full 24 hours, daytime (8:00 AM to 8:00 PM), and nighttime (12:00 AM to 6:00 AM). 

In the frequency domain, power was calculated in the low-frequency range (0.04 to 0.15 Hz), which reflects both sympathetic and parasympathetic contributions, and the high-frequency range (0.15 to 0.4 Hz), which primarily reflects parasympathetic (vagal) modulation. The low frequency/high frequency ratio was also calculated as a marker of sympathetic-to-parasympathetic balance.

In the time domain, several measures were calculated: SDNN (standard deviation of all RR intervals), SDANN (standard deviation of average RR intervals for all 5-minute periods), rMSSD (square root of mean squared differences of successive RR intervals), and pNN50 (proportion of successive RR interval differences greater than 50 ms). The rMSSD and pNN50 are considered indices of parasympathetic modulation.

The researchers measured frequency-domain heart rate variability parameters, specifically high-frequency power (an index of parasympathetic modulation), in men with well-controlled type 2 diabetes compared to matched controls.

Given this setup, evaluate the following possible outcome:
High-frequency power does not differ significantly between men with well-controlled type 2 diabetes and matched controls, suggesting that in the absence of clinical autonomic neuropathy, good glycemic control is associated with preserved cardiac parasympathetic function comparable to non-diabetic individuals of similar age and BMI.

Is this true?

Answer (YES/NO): YES